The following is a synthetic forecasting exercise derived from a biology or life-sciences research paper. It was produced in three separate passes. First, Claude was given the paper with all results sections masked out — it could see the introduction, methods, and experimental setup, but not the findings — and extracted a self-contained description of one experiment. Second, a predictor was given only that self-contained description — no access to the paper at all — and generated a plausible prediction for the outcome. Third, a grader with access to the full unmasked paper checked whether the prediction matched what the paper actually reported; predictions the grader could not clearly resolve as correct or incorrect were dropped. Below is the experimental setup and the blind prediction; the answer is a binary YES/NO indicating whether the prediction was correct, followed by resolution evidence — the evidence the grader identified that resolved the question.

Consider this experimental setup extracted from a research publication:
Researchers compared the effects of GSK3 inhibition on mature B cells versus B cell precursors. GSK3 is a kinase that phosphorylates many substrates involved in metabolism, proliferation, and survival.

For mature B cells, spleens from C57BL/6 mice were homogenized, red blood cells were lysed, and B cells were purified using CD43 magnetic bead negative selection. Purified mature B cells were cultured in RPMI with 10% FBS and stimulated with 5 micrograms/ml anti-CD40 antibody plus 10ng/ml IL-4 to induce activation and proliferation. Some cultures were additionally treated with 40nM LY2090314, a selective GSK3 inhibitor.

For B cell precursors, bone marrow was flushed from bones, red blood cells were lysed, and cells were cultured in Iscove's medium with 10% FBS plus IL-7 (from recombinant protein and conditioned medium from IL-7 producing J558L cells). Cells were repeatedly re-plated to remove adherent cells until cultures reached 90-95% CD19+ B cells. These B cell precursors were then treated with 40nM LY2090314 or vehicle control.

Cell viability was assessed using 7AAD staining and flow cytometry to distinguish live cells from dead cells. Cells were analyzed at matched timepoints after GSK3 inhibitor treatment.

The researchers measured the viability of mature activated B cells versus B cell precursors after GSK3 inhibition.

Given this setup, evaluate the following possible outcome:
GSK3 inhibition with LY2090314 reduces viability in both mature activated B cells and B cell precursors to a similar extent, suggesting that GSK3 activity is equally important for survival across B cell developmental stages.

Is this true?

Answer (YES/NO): NO